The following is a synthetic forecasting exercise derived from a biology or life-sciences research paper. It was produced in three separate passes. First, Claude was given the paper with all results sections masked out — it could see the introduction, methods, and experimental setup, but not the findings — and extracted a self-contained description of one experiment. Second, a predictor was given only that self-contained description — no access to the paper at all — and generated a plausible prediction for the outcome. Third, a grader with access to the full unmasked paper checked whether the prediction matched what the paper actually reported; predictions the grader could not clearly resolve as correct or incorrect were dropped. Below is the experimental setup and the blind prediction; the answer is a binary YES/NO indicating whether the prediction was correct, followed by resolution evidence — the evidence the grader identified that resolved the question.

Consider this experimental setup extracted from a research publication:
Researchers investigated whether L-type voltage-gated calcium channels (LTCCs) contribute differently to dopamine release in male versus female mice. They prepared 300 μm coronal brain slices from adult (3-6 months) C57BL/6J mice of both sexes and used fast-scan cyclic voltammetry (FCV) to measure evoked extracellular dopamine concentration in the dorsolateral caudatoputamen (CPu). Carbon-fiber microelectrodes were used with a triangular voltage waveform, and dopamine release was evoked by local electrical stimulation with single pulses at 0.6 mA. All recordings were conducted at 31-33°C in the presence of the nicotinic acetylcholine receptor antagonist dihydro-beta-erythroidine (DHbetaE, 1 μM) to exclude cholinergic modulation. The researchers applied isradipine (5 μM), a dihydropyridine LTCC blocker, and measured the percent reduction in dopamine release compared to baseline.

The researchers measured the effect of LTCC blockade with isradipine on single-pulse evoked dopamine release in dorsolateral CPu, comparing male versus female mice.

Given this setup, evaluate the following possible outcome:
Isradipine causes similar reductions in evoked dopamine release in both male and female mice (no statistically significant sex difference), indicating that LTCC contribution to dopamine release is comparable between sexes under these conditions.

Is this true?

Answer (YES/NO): NO